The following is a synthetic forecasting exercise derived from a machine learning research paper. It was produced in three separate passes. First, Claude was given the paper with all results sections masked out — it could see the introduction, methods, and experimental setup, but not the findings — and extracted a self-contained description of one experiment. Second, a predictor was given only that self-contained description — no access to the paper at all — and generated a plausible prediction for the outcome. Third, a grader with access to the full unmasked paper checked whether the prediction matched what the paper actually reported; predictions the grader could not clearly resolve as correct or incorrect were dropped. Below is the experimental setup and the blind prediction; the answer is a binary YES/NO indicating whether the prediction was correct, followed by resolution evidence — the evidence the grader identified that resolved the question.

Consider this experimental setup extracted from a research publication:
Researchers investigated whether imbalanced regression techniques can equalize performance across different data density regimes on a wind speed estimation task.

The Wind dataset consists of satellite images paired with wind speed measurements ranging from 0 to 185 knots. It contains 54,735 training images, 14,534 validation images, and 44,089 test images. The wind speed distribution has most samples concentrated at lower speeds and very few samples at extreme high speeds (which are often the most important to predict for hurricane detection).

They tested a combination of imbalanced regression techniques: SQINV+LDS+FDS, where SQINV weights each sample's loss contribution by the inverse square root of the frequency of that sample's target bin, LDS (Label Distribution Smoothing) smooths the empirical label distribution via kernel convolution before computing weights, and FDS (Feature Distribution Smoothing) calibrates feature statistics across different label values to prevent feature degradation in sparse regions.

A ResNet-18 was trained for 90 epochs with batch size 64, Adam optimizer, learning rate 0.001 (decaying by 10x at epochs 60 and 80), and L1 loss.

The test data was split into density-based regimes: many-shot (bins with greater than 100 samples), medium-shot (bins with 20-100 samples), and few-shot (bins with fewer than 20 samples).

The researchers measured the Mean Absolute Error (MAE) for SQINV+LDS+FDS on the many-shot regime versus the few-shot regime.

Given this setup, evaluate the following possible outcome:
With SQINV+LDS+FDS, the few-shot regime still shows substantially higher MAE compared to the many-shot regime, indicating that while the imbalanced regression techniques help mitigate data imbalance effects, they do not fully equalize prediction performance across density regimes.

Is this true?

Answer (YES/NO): YES